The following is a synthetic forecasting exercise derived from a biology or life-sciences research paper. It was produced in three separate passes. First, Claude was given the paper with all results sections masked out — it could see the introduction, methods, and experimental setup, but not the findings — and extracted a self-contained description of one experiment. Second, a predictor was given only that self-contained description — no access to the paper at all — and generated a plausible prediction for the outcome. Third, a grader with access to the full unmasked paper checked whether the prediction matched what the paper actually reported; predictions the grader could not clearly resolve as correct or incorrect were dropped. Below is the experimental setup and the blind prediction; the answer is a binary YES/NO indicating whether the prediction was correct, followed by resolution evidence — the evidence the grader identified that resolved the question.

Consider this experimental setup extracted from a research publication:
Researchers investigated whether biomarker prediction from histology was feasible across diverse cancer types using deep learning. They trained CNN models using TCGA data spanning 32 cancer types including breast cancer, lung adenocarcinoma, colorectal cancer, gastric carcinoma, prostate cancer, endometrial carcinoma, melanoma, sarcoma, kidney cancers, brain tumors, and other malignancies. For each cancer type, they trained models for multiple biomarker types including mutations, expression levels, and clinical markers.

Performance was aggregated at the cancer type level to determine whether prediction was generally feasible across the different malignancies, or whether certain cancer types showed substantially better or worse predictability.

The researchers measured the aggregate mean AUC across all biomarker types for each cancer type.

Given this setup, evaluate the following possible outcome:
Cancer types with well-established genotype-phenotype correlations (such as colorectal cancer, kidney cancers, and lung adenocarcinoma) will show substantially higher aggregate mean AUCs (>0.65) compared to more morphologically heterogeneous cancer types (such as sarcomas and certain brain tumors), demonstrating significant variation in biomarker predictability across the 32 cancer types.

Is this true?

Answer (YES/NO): NO